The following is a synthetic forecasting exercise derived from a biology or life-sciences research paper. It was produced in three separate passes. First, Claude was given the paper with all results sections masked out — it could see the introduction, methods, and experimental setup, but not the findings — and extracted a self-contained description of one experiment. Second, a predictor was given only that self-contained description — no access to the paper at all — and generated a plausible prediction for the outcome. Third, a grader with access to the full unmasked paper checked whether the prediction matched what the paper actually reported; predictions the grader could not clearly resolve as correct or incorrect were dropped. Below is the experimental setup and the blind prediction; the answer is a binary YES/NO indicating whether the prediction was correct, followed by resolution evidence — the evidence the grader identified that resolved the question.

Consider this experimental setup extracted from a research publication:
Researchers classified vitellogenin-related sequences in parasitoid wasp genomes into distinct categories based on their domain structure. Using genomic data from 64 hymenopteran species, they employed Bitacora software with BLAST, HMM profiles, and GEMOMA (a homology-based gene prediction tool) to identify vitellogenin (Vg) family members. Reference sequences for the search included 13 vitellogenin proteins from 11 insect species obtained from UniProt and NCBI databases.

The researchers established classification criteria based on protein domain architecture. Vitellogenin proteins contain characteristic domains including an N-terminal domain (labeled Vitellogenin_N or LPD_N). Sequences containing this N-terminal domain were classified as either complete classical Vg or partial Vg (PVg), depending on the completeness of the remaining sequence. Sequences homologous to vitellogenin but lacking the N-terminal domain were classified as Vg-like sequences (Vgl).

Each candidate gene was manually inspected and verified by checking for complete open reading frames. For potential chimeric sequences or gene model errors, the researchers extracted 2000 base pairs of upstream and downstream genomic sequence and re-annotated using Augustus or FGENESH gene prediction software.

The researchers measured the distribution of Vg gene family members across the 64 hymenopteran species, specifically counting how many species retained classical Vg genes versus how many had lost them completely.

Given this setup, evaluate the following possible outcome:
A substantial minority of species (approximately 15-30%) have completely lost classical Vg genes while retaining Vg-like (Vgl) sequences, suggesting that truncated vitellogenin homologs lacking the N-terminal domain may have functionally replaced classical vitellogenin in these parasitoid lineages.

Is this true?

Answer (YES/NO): NO